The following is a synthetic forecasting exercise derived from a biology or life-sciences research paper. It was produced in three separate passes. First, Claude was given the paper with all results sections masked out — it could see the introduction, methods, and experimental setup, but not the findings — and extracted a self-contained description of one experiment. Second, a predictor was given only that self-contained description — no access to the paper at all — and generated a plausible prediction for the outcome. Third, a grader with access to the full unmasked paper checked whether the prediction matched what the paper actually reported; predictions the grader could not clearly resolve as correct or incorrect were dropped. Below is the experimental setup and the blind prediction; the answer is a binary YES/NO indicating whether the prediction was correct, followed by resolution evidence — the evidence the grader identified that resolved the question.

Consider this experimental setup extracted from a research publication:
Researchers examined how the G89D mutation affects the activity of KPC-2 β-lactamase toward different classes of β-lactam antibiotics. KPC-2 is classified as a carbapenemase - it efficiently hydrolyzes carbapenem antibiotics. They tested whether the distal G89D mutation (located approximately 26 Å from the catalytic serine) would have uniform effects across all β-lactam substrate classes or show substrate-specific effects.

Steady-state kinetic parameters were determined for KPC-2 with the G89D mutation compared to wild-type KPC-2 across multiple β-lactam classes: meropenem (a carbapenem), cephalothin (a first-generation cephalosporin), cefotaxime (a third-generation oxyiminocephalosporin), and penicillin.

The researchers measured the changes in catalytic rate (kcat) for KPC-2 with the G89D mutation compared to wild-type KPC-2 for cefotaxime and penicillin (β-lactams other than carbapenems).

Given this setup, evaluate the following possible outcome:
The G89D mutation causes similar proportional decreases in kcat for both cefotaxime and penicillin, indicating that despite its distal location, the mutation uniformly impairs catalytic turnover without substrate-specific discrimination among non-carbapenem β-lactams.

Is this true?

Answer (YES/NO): NO